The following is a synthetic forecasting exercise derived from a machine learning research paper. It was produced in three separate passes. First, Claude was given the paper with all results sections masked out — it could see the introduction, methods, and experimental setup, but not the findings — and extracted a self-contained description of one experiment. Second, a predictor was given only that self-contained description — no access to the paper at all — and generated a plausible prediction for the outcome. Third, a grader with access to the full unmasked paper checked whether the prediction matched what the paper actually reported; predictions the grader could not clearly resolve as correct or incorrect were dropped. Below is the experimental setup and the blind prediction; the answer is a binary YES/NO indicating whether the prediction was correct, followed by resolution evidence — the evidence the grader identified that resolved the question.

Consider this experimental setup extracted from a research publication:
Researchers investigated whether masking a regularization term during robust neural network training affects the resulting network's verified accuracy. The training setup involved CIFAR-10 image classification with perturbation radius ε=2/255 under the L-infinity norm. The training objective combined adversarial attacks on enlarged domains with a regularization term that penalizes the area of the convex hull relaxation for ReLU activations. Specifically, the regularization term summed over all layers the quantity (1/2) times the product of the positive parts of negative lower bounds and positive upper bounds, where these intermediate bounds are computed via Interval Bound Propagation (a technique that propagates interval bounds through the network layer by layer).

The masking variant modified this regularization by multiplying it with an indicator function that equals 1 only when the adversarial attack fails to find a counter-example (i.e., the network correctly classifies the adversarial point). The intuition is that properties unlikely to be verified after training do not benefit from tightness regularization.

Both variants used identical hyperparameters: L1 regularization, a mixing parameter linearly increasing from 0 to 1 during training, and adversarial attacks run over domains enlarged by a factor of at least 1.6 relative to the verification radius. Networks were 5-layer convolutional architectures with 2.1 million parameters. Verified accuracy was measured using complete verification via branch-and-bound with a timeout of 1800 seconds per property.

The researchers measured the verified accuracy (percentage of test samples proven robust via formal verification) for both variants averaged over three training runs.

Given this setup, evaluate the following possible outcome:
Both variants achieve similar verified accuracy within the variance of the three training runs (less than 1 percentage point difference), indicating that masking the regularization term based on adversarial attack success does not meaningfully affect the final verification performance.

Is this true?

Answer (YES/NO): YES